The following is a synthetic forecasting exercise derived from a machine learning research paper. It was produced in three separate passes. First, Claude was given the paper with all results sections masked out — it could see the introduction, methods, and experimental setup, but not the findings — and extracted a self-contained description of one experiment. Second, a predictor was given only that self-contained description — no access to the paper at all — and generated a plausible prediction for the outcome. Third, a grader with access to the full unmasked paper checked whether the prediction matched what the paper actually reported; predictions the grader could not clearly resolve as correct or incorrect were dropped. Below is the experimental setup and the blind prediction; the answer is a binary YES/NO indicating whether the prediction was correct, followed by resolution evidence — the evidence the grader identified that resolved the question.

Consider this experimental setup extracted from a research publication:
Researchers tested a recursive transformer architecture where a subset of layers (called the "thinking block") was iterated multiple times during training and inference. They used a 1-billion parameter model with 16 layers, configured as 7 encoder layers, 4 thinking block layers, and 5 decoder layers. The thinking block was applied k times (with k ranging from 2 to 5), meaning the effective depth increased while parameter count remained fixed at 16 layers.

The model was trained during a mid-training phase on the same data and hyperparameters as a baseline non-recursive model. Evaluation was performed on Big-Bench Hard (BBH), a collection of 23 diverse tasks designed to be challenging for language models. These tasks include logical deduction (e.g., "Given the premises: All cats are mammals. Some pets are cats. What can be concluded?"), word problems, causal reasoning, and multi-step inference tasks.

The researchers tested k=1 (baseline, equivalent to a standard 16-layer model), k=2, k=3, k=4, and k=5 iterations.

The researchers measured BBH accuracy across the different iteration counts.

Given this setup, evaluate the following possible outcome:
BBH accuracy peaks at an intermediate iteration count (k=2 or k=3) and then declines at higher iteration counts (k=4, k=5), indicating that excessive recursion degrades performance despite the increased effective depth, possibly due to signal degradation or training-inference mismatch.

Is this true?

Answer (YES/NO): NO